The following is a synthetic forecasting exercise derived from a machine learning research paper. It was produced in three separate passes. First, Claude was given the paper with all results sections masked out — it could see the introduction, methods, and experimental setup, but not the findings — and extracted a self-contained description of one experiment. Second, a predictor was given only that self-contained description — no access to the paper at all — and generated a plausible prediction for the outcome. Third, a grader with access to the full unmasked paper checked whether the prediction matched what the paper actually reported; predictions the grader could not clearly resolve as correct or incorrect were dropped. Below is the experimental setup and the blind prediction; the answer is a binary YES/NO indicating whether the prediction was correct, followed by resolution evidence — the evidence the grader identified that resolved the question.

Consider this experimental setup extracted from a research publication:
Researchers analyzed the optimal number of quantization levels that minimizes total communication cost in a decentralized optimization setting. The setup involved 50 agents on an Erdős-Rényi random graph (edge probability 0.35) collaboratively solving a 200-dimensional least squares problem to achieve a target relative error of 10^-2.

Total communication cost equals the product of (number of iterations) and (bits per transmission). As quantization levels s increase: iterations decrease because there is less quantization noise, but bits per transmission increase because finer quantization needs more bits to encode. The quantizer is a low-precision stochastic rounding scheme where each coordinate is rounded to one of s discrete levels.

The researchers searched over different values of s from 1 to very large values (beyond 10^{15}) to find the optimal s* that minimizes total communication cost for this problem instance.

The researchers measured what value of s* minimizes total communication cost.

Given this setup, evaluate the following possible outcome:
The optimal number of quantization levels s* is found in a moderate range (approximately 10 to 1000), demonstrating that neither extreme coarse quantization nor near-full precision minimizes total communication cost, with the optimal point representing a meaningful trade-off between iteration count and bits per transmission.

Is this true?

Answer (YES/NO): YES